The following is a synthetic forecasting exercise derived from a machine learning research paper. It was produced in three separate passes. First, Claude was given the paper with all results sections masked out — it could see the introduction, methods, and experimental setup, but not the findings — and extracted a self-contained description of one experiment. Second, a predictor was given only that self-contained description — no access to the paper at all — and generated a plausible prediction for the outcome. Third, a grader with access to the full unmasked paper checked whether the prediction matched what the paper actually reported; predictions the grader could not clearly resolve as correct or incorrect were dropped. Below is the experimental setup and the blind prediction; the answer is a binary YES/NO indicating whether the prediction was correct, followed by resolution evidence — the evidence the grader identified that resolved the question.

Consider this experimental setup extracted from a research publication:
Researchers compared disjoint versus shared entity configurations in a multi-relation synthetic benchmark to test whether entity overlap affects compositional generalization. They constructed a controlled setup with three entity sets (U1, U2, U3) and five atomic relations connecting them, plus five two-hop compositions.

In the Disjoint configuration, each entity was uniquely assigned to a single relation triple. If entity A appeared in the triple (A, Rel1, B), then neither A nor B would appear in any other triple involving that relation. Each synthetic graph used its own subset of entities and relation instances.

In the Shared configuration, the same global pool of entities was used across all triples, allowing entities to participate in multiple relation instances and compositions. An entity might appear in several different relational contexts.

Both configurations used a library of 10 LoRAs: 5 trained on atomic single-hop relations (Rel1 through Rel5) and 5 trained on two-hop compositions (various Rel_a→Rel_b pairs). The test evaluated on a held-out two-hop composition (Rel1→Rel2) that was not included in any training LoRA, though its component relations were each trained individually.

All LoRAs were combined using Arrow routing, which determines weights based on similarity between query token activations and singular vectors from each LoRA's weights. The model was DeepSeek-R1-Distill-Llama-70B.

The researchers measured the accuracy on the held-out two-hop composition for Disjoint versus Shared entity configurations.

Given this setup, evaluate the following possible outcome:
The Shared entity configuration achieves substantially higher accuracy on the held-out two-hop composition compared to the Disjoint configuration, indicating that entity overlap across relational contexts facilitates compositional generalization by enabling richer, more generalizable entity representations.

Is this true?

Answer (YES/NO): NO